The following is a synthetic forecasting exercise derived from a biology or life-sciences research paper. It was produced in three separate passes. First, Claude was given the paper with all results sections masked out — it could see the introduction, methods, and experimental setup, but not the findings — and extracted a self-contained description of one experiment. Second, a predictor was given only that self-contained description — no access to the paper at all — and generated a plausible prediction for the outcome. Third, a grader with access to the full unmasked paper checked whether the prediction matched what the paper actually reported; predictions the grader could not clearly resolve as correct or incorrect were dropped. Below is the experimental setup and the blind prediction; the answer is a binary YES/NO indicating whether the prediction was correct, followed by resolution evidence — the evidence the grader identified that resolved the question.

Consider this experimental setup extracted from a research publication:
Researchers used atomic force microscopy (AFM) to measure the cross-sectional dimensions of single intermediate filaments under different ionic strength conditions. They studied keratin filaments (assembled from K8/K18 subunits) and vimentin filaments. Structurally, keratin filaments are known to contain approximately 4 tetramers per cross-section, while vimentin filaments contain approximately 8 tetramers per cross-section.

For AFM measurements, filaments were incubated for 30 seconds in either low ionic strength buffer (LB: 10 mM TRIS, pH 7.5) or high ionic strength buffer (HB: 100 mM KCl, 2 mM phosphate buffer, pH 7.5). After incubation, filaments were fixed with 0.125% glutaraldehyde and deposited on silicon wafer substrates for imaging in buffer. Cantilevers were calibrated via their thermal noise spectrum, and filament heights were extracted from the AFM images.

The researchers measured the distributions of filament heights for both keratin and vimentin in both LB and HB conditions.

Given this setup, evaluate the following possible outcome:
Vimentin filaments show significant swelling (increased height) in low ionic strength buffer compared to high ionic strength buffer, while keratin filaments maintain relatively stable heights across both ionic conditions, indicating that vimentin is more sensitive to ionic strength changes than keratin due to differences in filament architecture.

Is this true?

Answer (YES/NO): NO